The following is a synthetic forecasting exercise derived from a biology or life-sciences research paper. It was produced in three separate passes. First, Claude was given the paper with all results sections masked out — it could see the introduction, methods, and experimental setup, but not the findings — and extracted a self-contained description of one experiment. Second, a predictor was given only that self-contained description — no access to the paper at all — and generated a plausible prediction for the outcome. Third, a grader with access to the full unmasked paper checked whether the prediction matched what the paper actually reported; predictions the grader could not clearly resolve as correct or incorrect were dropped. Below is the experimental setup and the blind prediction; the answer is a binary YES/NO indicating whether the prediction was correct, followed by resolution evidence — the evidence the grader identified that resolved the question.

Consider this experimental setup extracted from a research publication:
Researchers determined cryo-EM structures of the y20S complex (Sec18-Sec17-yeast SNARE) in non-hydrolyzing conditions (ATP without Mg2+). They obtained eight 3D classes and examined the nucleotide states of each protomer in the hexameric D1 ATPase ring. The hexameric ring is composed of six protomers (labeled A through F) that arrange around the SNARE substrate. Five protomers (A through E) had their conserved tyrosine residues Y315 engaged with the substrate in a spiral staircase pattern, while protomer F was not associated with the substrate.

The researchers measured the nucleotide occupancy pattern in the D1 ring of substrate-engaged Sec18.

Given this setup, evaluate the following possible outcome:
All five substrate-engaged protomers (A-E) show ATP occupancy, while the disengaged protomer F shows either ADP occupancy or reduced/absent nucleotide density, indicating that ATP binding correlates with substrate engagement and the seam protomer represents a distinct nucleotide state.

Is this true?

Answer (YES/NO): NO